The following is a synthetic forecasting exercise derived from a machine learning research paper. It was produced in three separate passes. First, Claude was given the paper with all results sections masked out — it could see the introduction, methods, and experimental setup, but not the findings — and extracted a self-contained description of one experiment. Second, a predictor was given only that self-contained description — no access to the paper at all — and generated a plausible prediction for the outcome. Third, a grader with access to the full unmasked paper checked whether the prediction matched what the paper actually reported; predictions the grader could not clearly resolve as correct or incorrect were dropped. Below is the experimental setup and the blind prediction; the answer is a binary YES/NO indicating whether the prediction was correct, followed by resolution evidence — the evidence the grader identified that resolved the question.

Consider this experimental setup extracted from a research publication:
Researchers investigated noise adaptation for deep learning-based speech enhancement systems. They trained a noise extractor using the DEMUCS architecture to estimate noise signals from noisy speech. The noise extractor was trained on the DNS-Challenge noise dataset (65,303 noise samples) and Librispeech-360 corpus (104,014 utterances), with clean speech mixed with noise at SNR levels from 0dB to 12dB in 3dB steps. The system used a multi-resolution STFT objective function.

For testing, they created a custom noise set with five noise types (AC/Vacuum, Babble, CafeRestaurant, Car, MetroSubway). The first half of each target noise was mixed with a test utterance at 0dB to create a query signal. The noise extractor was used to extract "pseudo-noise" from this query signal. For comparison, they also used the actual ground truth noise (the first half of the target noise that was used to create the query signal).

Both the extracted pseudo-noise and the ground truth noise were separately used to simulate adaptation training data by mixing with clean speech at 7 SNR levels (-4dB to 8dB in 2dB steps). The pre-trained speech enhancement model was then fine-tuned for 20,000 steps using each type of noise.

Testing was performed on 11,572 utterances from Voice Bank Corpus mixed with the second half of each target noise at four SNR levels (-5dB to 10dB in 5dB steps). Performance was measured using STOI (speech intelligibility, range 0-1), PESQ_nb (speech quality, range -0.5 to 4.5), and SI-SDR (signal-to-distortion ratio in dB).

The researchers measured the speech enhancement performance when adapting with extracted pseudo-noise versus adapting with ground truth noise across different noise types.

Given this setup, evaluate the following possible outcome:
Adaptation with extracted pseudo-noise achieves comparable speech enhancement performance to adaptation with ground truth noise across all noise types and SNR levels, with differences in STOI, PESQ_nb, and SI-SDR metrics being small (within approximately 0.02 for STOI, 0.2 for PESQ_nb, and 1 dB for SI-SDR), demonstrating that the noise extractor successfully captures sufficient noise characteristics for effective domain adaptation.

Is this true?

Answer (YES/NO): NO